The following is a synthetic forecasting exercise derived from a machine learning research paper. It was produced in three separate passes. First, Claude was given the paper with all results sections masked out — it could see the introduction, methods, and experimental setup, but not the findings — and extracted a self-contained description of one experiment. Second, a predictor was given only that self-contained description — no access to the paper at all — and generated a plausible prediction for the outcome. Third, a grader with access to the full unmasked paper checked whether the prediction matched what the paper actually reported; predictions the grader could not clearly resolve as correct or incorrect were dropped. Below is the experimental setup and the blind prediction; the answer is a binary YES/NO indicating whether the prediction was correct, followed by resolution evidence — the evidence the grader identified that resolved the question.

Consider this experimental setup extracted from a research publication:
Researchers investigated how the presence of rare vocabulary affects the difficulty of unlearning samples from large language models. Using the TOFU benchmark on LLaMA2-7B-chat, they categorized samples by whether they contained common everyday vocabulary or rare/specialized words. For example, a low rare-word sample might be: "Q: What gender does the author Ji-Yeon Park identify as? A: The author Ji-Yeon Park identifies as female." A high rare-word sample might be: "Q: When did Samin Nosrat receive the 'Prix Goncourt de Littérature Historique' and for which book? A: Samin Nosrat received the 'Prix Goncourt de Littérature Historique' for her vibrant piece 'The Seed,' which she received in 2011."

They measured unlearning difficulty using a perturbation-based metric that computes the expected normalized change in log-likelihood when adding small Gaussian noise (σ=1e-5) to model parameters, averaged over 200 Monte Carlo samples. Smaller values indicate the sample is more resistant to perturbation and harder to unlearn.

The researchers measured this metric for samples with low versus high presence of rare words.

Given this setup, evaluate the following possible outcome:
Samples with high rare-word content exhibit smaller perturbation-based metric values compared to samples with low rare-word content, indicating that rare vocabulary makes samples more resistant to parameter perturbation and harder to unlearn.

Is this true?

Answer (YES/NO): NO